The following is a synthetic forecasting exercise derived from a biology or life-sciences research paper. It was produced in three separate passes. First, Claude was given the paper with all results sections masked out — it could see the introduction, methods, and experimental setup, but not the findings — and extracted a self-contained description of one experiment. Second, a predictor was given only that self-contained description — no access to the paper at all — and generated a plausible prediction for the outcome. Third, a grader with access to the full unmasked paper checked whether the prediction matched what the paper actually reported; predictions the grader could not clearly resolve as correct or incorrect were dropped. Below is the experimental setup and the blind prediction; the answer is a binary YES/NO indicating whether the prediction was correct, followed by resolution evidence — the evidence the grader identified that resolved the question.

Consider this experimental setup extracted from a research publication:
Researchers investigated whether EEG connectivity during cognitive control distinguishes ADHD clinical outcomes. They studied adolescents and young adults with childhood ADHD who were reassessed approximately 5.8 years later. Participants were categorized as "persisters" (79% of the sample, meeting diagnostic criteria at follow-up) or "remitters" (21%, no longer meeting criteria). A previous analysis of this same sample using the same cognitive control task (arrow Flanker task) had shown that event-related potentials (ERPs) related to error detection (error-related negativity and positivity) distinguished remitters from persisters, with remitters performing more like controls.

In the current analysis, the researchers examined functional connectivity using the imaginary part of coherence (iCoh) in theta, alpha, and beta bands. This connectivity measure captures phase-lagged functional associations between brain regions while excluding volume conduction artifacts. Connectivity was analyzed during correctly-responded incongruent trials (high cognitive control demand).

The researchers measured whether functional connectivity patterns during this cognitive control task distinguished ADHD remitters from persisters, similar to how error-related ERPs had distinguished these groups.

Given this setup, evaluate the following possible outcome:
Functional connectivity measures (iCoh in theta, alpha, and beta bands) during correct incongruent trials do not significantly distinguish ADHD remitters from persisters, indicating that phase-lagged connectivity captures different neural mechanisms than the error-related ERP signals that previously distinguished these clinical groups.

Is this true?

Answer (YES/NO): YES